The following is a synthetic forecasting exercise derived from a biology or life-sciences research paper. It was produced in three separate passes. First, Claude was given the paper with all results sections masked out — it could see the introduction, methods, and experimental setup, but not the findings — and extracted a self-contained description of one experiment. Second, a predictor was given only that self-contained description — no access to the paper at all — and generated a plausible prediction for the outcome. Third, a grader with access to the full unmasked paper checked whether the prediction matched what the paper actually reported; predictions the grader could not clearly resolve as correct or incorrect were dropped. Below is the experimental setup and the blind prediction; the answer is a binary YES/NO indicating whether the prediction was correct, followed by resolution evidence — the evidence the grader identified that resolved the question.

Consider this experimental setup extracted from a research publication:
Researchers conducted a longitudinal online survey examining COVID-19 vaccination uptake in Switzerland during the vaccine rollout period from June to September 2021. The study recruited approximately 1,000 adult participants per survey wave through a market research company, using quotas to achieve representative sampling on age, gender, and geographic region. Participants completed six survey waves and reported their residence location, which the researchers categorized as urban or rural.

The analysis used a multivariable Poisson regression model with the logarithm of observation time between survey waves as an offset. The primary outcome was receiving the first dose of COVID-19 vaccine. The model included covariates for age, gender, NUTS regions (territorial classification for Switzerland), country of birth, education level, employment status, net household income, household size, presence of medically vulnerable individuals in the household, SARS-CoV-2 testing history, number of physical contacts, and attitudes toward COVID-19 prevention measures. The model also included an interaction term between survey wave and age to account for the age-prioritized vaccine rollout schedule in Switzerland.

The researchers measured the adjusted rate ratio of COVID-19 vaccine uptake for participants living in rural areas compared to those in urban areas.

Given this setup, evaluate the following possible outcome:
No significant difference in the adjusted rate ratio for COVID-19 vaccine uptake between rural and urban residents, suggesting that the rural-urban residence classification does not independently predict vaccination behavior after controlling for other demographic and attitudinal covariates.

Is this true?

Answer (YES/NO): NO